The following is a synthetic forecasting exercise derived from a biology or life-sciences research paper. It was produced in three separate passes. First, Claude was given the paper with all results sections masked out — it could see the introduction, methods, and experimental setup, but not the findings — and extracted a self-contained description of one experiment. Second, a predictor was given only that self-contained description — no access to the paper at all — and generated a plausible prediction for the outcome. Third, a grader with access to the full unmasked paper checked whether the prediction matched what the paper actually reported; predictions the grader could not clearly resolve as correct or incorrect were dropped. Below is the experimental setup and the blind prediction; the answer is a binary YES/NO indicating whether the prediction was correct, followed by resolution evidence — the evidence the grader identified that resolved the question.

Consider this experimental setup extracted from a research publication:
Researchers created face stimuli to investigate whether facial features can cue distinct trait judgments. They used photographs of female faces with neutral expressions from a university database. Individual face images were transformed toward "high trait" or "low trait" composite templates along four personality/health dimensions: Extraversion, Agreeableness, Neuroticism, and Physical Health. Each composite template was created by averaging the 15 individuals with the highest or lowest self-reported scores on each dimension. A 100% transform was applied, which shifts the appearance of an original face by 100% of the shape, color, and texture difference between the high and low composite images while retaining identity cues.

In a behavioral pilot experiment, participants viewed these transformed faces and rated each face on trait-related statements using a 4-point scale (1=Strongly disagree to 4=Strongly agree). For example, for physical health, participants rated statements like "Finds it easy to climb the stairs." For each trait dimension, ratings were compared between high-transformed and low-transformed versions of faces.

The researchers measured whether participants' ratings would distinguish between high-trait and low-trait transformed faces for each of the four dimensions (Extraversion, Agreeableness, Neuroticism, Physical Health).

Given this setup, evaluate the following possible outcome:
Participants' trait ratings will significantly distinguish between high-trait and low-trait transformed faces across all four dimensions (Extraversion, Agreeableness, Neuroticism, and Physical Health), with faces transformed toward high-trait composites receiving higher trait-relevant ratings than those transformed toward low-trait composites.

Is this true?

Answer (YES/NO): NO